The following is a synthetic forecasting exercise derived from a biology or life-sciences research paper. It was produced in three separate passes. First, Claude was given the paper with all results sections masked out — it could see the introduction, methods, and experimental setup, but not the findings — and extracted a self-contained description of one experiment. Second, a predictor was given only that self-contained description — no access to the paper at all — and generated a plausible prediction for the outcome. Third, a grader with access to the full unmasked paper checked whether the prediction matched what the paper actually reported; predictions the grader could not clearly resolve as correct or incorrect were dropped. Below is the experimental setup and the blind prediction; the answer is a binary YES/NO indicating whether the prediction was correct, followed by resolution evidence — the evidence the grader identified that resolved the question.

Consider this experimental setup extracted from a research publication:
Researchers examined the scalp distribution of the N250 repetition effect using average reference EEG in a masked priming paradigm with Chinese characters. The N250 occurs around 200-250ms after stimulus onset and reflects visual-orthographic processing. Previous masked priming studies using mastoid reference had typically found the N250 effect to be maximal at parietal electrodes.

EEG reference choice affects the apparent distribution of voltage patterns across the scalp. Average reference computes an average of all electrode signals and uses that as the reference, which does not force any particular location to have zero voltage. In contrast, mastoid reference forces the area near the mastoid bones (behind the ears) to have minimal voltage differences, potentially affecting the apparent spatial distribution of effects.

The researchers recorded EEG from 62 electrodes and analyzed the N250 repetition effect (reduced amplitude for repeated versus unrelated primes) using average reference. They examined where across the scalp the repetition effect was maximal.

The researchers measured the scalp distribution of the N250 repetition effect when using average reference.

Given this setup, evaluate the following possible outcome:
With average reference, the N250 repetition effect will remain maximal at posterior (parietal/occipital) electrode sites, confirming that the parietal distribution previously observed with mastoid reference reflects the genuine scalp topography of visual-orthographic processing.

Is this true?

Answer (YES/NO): NO